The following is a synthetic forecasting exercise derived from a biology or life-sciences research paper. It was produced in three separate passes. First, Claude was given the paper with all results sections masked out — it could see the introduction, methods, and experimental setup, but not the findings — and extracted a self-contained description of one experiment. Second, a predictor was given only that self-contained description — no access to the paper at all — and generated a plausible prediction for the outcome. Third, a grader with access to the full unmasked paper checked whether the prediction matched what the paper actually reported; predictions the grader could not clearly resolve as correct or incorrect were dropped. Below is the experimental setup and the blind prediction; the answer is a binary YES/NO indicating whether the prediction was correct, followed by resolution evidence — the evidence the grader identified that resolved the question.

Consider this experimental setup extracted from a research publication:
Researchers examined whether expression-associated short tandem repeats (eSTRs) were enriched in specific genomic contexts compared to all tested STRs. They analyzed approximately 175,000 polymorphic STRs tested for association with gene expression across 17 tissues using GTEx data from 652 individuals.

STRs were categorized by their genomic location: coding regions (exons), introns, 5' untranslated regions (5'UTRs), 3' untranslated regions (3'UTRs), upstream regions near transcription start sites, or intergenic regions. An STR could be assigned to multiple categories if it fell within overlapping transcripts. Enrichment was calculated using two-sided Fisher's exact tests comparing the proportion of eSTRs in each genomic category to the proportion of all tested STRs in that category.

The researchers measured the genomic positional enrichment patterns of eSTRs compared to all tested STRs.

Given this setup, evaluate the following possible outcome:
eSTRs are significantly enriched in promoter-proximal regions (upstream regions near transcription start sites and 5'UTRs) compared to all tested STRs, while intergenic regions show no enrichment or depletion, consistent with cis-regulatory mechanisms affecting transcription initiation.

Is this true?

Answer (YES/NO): YES